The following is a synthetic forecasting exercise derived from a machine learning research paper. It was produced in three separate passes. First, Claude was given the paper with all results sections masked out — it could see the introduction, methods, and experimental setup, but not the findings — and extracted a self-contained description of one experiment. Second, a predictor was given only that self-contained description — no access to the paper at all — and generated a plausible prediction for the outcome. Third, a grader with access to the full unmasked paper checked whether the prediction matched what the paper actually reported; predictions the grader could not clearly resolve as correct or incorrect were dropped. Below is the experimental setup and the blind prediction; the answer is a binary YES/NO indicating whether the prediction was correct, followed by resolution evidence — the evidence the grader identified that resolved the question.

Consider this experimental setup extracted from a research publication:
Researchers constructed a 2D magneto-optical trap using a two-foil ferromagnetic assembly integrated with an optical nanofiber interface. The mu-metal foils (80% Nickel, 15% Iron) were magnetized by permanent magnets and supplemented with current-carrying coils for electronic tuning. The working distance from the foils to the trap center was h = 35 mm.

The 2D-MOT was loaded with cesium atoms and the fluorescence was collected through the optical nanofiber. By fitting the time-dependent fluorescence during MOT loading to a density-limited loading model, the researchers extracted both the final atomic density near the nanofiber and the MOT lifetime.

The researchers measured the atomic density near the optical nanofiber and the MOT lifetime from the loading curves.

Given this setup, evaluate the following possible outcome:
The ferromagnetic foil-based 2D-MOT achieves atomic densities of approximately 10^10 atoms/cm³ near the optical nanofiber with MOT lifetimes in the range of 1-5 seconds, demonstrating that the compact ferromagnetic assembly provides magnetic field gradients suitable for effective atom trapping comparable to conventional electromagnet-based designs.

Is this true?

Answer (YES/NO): NO